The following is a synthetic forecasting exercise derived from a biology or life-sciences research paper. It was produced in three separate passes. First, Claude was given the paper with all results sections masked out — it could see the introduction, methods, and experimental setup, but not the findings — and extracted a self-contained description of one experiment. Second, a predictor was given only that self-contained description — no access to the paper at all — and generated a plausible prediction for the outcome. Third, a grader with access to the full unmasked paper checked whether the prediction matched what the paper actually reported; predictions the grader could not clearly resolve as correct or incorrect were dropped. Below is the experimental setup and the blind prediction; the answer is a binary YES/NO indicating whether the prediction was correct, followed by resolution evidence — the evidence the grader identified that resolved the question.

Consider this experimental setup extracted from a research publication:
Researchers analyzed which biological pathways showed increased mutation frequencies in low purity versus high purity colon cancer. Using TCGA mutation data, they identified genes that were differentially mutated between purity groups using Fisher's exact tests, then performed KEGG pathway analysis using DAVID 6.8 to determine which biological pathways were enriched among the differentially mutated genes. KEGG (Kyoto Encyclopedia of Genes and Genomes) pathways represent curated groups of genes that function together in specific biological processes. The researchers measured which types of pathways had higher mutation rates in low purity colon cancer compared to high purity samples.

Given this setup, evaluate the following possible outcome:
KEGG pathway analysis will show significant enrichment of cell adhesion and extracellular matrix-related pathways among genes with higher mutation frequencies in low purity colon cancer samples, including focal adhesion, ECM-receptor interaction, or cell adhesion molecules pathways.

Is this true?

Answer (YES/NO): YES